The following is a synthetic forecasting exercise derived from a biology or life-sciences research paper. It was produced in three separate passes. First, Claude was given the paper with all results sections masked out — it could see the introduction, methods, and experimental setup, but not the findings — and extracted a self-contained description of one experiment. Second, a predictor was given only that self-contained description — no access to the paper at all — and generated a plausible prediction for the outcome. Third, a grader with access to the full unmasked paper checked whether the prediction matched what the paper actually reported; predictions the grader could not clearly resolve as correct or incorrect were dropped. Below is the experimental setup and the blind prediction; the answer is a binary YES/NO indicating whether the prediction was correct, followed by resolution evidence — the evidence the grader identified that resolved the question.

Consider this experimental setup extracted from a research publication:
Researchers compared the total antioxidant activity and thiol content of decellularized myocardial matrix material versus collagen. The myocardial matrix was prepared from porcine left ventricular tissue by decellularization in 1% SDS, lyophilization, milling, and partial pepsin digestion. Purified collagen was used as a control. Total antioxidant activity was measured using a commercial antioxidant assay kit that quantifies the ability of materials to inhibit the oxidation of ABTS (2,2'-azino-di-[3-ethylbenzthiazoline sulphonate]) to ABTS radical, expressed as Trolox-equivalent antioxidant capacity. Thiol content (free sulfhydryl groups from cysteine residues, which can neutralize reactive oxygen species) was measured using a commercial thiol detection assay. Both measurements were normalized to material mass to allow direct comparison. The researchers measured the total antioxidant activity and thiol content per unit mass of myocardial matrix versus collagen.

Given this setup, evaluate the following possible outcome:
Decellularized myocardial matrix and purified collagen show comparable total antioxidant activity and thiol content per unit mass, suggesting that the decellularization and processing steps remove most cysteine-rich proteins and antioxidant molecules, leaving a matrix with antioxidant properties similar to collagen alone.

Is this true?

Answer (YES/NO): NO